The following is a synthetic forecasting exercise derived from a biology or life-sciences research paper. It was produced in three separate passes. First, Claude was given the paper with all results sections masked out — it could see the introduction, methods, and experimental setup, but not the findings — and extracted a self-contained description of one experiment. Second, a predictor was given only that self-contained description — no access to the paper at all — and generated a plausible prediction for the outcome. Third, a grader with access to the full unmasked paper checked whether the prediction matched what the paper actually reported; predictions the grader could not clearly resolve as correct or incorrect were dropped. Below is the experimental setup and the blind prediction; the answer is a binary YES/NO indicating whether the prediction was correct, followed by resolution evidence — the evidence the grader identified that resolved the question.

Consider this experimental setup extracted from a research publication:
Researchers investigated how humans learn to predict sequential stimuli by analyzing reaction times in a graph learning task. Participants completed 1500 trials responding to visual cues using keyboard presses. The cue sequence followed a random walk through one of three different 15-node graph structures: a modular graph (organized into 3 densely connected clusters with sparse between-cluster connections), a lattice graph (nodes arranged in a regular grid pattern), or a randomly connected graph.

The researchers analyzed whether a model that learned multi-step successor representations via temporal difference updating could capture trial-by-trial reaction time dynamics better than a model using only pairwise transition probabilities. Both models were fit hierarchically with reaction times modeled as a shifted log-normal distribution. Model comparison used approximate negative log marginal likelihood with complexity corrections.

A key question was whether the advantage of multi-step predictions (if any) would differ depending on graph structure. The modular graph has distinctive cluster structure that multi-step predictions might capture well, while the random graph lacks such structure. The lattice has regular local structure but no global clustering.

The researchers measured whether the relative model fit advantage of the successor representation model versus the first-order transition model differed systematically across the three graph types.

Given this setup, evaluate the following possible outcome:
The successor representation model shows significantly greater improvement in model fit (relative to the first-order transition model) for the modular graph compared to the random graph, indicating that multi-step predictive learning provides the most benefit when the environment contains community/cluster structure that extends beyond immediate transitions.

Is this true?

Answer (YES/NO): NO